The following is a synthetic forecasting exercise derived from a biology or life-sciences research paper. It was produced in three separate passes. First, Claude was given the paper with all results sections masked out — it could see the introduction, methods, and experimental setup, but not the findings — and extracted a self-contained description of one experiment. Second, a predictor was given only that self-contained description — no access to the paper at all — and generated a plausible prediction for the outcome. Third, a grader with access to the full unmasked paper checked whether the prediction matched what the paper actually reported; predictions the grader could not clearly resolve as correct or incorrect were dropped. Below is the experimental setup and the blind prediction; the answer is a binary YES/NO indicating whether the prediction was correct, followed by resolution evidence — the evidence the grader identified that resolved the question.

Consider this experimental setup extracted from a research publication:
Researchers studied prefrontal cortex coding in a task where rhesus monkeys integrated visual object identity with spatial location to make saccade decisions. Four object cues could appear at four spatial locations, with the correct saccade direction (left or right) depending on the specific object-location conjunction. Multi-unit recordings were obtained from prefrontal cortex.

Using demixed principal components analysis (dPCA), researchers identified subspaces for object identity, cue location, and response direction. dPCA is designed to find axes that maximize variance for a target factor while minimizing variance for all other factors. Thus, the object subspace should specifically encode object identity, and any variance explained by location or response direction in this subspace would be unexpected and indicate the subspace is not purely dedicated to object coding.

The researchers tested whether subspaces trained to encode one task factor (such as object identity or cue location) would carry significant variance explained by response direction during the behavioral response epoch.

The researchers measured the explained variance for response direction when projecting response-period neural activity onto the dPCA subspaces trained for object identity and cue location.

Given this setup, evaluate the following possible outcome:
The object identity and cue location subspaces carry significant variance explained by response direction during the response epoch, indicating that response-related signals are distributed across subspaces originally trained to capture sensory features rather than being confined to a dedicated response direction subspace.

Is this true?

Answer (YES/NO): NO